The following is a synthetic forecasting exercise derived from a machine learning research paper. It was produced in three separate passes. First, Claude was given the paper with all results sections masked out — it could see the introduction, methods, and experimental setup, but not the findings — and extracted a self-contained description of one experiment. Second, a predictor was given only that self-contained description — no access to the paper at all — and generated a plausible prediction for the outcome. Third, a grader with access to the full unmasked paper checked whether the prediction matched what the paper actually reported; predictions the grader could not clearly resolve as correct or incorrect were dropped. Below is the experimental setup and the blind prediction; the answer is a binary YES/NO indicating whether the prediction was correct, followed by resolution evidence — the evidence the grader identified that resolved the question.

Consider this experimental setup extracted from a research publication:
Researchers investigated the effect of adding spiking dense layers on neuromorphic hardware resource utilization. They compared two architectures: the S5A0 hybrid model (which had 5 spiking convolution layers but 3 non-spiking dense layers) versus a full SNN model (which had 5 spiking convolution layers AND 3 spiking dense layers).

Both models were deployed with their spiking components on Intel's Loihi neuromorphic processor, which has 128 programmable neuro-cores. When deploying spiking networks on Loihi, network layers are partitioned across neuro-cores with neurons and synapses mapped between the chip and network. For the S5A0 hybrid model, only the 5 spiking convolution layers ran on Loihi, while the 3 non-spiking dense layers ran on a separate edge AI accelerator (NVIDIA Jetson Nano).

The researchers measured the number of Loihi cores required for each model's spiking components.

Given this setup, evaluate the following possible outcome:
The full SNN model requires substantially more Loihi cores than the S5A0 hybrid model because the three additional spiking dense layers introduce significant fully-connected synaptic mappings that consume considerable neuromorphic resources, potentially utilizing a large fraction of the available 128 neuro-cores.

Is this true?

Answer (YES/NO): NO